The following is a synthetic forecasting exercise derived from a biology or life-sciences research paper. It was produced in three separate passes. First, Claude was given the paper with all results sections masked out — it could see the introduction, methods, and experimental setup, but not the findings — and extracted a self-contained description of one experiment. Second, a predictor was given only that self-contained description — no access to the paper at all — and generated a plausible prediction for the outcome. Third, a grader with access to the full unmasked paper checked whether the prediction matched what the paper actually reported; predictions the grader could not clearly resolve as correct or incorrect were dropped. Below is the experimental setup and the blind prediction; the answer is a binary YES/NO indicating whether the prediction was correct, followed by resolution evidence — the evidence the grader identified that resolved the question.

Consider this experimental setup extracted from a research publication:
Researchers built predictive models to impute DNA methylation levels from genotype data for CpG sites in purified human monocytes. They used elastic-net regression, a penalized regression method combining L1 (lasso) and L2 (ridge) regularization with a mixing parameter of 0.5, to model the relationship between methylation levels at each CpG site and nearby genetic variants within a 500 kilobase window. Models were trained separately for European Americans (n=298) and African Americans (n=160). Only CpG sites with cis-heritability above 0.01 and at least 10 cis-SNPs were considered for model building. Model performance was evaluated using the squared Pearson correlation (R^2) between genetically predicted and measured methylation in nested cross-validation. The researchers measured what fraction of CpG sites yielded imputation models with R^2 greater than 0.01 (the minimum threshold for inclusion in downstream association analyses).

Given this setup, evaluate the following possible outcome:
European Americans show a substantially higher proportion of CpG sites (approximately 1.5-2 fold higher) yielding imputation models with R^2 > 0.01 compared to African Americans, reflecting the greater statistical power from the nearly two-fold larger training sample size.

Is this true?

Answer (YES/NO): NO